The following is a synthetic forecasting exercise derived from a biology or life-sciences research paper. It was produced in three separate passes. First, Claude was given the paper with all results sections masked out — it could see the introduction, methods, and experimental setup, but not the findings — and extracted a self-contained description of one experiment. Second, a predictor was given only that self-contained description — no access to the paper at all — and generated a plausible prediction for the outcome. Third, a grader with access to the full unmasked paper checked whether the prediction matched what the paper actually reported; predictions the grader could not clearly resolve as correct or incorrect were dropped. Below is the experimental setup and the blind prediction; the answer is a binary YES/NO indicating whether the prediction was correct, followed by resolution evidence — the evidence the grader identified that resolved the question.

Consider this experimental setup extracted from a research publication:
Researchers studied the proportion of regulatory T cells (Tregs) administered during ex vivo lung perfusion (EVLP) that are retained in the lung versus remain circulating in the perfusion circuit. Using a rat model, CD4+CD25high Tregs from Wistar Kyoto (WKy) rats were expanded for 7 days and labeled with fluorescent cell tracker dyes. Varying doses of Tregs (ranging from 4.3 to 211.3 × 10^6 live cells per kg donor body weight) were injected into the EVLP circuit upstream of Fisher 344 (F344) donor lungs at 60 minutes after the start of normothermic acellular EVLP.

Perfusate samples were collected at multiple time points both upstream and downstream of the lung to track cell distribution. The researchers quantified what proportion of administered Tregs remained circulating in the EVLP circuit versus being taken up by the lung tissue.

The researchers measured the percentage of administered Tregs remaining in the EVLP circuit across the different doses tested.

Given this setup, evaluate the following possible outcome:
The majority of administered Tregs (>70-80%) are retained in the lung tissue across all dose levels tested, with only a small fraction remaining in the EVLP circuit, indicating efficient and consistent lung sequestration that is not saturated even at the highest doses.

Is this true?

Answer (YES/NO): NO